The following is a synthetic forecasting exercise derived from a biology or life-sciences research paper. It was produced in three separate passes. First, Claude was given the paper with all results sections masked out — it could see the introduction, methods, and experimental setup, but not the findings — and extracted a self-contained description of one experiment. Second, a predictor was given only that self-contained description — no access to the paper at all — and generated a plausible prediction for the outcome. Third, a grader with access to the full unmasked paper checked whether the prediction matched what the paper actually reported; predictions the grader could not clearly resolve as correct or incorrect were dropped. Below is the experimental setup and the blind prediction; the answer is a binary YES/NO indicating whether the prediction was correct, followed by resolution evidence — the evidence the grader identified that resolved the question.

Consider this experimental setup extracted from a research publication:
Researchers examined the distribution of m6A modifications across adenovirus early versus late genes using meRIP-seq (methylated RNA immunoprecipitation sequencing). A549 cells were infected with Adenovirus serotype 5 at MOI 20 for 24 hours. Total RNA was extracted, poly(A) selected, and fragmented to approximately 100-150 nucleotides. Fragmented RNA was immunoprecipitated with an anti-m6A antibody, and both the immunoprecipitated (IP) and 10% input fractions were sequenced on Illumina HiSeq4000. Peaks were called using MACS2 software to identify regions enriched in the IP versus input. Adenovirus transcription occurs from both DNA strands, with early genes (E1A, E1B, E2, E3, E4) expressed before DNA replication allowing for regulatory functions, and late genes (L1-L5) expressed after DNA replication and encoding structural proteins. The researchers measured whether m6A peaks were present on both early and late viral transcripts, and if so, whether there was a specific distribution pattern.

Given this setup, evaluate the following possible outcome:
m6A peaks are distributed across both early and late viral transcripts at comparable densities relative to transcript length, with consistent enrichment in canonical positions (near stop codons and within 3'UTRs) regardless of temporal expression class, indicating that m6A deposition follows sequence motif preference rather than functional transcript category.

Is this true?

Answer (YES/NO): NO